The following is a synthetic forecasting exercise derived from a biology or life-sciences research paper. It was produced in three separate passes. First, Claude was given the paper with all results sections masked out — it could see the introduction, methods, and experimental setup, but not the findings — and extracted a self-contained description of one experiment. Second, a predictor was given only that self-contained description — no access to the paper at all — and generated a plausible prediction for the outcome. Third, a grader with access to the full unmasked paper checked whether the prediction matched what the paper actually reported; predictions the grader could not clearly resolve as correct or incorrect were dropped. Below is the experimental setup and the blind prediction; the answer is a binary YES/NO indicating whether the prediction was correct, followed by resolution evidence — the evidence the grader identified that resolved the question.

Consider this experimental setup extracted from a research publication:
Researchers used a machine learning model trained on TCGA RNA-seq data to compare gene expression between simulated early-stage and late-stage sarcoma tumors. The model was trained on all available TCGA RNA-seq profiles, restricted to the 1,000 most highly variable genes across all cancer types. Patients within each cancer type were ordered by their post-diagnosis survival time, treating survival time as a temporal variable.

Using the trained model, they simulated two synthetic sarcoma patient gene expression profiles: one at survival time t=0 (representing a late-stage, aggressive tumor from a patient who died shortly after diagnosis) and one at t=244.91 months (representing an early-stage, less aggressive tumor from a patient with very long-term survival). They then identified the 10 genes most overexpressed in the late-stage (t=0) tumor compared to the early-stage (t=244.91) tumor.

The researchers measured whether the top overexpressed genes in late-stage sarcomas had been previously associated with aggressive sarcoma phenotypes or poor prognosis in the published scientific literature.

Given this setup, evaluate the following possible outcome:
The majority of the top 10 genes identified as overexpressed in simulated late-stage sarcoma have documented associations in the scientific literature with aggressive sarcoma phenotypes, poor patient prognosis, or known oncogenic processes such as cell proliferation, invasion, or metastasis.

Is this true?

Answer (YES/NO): YES